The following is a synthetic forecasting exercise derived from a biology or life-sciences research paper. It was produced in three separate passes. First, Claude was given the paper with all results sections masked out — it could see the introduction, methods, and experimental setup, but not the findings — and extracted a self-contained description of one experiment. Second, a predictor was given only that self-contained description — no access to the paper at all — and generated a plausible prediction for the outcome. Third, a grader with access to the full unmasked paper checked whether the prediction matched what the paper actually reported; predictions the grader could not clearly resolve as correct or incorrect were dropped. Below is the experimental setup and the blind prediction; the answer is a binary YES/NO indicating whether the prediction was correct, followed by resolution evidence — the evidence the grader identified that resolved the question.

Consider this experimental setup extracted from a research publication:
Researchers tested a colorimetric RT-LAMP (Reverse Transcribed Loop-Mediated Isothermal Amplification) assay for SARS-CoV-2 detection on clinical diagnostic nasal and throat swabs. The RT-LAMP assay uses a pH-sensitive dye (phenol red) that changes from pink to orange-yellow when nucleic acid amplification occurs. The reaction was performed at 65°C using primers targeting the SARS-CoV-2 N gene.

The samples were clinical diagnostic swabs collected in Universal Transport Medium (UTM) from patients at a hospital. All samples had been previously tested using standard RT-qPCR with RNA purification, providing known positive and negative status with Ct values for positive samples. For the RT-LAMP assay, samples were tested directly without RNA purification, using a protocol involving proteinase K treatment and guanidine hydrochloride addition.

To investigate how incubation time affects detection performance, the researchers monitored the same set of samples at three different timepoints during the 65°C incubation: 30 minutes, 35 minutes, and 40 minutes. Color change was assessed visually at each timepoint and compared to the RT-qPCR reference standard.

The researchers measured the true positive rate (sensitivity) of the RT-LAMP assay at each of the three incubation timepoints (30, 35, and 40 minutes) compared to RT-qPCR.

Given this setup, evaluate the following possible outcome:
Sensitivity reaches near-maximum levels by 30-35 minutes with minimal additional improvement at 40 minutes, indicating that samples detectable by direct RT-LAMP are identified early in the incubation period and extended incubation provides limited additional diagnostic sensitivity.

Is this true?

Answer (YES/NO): NO